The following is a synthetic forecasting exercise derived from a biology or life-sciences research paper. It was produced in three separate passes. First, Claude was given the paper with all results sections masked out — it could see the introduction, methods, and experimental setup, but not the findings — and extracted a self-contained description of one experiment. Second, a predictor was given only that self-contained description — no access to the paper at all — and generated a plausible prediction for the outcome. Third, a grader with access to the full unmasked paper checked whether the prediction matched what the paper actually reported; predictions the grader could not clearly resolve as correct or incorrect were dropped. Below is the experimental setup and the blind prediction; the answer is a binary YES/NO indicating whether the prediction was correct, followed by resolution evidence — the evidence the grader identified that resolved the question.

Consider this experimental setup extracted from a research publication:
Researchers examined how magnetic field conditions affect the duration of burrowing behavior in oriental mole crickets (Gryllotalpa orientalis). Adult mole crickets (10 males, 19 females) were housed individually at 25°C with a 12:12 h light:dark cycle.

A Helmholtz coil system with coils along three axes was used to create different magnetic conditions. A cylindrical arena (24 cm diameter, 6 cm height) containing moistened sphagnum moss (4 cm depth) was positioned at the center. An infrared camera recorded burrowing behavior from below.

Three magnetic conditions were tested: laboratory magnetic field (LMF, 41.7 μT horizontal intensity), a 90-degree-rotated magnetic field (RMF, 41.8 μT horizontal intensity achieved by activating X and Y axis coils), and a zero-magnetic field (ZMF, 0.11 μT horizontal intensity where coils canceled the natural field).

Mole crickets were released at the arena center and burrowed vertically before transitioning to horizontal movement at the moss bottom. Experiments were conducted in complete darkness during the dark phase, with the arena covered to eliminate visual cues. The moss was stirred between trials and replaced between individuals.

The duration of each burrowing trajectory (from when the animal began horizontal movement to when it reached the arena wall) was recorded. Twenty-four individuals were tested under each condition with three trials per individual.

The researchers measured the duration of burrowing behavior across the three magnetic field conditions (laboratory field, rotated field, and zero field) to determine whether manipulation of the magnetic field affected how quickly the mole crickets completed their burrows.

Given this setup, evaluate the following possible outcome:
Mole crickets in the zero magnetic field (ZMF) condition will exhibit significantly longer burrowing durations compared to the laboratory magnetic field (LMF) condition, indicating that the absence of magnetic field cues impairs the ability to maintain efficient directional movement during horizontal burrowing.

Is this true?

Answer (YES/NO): NO